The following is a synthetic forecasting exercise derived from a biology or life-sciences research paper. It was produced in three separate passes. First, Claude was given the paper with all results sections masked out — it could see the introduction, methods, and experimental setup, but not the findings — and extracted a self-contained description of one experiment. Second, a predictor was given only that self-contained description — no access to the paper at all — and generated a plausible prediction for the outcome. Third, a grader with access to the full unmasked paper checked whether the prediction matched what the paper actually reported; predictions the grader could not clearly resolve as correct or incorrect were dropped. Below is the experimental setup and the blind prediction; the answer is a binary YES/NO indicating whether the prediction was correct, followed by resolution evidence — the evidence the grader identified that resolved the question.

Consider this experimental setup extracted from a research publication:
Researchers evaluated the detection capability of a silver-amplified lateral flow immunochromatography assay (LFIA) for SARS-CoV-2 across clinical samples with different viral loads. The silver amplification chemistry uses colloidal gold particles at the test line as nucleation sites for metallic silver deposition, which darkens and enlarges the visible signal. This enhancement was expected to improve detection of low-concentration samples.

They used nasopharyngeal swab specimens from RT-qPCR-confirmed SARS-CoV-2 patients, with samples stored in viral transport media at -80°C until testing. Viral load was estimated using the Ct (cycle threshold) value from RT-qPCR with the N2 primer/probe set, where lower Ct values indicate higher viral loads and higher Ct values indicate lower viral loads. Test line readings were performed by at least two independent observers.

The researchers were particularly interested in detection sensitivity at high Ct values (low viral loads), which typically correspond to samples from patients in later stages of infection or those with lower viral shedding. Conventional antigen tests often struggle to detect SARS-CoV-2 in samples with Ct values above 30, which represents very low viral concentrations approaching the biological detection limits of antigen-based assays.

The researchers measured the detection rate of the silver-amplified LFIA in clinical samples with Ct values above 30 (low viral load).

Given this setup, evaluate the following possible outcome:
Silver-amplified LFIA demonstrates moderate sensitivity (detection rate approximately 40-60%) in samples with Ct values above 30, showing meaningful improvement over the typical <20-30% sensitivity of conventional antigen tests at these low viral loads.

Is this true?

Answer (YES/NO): NO